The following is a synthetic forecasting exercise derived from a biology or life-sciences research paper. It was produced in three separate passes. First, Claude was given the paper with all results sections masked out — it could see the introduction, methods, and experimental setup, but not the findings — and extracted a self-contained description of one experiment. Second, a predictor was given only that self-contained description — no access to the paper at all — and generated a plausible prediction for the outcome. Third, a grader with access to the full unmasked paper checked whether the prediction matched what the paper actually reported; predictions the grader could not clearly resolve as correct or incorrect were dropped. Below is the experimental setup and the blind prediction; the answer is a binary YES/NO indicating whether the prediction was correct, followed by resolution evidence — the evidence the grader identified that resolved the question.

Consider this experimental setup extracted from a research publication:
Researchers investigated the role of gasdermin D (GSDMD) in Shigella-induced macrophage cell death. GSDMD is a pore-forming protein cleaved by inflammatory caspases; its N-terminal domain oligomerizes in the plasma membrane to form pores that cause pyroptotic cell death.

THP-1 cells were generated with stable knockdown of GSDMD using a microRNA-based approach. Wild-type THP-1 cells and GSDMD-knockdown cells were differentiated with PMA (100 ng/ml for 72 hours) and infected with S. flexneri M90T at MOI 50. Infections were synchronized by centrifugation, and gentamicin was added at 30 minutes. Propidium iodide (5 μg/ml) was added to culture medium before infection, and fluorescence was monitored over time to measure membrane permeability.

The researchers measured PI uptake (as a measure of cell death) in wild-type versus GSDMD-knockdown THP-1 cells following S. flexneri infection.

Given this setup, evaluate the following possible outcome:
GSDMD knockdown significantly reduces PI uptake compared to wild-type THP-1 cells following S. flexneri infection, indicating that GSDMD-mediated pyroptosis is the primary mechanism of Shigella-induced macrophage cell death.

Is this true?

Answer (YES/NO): YES